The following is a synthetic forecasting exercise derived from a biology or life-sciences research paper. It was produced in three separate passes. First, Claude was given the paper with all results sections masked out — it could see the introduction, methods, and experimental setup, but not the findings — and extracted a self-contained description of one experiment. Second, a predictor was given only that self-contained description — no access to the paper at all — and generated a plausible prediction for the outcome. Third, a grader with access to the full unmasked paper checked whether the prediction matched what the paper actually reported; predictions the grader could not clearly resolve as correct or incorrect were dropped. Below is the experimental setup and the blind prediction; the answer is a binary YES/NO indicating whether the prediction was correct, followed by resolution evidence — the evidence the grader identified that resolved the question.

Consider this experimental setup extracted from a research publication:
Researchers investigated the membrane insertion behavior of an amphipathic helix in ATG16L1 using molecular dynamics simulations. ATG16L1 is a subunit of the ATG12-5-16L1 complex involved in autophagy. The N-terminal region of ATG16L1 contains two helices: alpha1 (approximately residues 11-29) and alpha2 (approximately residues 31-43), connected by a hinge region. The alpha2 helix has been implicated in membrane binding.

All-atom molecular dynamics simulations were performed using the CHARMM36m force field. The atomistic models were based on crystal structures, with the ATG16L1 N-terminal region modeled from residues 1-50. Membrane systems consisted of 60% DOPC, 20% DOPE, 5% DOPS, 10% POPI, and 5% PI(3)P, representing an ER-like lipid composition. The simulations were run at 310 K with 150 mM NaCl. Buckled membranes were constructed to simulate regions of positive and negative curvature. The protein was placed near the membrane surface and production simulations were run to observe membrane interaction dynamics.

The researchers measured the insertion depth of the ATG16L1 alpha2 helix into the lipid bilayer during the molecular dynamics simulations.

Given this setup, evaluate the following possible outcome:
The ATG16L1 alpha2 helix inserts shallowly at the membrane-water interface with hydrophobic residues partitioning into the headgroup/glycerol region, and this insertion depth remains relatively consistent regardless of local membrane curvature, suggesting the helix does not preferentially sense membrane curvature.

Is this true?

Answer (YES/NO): NO